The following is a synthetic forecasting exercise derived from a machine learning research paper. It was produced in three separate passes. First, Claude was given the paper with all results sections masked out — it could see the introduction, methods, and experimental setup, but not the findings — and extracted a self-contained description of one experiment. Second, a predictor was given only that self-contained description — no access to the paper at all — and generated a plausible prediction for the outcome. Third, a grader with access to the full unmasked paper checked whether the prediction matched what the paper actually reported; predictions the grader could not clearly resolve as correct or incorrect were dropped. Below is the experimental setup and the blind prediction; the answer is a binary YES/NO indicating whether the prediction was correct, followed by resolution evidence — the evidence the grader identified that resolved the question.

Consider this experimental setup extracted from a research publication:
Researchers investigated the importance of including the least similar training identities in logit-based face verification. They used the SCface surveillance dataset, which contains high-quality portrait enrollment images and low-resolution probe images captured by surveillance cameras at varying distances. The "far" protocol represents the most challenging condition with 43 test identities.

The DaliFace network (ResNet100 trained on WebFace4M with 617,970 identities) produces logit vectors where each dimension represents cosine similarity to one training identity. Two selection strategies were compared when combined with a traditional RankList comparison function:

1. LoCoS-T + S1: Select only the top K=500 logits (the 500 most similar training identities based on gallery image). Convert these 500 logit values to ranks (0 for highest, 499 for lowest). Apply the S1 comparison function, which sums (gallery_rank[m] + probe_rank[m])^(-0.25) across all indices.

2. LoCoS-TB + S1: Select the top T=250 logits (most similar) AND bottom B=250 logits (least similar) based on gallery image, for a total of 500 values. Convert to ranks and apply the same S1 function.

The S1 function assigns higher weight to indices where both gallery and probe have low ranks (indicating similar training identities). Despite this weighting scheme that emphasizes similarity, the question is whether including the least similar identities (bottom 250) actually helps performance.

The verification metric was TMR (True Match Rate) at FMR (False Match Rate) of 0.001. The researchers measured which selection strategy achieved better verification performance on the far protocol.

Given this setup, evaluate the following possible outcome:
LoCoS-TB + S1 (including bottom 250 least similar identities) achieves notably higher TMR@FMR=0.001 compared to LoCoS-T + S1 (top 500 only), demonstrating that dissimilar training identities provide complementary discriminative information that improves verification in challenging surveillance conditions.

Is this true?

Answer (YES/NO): YES